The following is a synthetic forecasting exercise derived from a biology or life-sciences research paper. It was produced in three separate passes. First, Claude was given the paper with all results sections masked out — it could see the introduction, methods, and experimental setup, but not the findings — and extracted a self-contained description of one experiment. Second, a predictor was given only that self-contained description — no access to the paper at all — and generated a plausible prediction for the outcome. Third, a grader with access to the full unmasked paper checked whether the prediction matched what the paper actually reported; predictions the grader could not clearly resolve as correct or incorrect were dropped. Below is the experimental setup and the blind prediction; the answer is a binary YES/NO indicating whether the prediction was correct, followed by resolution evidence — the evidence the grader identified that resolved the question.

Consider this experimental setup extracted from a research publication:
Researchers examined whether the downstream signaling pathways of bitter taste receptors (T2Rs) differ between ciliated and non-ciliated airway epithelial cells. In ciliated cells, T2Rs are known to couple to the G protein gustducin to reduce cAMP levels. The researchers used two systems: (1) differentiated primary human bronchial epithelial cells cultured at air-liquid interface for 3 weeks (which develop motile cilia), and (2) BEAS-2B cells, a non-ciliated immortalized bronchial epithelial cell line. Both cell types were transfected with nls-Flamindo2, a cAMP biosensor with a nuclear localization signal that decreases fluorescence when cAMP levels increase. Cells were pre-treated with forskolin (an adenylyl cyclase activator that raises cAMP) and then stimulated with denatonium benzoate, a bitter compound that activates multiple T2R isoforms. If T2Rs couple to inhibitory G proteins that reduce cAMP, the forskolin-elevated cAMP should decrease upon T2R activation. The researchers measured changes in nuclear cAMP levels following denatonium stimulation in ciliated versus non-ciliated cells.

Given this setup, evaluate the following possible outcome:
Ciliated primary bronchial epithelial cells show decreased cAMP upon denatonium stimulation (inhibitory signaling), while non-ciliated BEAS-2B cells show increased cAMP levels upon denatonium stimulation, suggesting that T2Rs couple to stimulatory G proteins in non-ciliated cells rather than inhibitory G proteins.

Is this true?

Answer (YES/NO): NO